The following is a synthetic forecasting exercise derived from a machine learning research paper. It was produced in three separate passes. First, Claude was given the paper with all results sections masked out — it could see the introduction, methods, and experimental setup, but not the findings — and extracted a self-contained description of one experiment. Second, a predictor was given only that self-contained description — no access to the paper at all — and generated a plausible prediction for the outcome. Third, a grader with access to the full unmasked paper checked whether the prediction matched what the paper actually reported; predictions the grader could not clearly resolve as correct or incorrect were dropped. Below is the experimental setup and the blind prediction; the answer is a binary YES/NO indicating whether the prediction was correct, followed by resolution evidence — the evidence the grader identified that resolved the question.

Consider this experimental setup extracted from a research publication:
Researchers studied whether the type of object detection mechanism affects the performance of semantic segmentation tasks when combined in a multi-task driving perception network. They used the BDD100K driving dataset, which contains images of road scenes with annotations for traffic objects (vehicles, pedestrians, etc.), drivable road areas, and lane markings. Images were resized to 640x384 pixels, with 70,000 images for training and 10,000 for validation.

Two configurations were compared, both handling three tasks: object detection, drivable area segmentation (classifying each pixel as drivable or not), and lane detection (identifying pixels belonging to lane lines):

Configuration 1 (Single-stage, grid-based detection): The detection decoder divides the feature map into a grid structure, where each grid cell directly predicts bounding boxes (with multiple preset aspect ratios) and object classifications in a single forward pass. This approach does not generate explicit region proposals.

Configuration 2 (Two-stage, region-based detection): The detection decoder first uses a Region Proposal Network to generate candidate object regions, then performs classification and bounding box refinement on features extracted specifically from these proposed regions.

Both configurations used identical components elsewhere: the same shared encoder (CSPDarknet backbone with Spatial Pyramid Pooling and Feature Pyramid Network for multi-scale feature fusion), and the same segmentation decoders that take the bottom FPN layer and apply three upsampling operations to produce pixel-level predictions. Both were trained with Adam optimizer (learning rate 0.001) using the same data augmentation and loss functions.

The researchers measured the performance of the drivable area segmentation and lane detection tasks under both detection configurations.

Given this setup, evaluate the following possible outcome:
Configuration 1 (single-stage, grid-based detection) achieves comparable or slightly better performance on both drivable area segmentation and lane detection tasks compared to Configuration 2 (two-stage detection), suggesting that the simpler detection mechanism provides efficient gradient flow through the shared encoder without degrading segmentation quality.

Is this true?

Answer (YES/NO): NO